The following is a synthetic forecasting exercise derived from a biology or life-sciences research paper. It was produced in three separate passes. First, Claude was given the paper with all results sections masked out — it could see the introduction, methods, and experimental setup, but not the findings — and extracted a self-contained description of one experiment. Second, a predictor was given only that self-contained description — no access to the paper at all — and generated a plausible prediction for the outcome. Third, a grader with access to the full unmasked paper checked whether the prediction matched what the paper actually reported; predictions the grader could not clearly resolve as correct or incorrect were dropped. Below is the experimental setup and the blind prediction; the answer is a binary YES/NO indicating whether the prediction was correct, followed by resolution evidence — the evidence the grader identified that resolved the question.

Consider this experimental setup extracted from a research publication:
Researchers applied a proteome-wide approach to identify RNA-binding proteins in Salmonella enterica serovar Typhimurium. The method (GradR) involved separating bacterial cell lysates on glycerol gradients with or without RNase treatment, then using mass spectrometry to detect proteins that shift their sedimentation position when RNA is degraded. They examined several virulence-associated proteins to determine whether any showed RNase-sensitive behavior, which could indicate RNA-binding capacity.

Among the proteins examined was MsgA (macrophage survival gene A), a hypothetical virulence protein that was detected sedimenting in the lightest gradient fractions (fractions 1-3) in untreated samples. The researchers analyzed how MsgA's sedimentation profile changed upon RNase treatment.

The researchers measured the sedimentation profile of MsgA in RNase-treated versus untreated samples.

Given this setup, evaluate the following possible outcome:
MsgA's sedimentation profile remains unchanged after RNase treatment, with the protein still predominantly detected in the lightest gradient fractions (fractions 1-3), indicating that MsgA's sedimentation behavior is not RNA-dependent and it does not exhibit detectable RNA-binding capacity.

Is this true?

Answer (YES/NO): NO